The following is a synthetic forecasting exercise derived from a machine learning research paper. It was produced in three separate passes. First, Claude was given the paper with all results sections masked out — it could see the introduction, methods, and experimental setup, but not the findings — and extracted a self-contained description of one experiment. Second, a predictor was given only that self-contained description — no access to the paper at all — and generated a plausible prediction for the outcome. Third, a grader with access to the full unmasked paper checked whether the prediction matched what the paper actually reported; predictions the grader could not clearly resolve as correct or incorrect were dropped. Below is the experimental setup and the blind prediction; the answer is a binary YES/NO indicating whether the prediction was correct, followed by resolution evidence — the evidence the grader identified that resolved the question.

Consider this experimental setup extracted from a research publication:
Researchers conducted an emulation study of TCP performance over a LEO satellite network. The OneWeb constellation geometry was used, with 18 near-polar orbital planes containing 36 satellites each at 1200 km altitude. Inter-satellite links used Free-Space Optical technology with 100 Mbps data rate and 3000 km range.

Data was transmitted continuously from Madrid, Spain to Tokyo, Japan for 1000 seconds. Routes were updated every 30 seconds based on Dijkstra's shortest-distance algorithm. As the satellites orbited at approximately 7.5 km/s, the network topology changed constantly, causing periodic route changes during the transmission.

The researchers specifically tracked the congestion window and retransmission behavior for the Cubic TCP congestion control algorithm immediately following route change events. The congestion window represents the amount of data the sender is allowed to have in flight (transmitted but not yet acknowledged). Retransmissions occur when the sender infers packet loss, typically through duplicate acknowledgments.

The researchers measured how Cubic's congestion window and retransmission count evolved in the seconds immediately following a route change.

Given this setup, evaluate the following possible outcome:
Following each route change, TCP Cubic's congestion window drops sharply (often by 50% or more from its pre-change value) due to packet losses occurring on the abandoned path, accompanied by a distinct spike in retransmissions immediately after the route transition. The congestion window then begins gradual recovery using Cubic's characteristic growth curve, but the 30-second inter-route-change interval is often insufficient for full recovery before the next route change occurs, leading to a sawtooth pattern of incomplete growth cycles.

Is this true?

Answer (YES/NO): NO